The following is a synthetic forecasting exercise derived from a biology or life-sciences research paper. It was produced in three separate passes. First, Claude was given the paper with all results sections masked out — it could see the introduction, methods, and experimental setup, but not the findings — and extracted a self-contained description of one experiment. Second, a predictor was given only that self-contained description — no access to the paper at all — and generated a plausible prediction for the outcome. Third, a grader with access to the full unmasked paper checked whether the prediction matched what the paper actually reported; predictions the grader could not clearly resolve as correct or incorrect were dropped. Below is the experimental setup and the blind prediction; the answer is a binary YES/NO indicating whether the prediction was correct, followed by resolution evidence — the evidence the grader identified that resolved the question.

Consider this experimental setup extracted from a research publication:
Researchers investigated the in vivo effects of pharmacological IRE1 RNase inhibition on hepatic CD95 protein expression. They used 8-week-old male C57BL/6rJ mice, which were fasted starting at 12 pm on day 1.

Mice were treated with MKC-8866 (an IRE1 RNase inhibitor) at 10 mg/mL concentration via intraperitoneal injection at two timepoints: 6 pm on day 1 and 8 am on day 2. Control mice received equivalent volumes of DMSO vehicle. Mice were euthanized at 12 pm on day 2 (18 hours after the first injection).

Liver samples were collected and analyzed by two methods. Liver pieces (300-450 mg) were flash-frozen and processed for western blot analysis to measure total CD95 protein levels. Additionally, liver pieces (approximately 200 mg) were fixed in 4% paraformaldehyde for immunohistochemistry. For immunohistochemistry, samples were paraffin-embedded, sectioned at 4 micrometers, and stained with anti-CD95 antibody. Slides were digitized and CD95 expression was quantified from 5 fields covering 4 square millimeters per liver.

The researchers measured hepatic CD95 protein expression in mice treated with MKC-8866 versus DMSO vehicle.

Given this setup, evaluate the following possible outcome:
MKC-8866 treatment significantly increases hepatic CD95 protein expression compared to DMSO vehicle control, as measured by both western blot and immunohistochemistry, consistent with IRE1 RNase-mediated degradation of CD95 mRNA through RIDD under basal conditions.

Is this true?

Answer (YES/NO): NO